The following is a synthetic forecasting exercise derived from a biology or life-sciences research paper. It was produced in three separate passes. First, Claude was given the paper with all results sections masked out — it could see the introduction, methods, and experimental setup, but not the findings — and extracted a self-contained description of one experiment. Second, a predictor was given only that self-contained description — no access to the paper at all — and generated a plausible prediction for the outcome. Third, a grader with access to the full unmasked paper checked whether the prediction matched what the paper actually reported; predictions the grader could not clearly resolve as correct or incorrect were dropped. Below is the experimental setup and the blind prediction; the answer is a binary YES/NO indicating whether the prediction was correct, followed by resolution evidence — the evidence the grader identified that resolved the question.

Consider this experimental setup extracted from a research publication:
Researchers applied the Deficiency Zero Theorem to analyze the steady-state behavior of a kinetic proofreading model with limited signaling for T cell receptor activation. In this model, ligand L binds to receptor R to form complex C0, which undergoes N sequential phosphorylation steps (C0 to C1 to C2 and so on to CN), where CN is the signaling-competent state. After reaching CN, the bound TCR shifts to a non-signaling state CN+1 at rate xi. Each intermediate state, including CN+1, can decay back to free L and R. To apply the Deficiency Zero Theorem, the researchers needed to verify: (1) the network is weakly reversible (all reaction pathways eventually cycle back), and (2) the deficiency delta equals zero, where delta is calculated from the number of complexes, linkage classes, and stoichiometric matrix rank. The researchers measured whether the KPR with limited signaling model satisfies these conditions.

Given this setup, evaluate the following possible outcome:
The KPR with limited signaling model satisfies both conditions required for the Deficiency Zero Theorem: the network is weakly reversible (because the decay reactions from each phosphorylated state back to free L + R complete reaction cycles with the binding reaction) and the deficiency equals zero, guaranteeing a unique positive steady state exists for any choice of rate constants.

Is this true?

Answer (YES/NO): YES